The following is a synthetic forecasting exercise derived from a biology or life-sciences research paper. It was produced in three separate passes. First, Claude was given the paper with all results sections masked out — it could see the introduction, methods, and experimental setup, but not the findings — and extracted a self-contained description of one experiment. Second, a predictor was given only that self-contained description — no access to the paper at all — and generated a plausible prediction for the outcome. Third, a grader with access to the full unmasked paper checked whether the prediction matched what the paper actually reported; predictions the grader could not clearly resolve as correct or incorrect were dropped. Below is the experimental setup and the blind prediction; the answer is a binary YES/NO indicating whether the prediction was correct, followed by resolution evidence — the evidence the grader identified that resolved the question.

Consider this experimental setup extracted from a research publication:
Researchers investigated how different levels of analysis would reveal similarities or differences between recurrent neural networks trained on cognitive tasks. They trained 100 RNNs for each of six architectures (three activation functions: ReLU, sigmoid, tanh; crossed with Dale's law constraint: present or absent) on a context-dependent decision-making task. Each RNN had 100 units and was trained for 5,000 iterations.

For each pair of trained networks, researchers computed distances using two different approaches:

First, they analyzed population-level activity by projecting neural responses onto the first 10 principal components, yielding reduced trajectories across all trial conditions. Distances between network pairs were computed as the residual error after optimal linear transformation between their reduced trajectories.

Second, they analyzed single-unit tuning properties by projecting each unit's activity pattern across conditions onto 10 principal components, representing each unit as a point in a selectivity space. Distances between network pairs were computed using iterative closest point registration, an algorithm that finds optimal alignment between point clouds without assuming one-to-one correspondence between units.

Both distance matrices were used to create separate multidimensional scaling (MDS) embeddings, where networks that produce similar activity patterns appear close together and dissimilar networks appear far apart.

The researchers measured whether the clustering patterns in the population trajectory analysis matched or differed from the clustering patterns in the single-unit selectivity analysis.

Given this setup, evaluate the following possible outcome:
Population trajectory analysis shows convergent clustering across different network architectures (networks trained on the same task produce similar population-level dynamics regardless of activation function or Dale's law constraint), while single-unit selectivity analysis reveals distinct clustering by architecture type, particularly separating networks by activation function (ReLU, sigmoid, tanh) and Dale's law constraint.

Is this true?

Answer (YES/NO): NO